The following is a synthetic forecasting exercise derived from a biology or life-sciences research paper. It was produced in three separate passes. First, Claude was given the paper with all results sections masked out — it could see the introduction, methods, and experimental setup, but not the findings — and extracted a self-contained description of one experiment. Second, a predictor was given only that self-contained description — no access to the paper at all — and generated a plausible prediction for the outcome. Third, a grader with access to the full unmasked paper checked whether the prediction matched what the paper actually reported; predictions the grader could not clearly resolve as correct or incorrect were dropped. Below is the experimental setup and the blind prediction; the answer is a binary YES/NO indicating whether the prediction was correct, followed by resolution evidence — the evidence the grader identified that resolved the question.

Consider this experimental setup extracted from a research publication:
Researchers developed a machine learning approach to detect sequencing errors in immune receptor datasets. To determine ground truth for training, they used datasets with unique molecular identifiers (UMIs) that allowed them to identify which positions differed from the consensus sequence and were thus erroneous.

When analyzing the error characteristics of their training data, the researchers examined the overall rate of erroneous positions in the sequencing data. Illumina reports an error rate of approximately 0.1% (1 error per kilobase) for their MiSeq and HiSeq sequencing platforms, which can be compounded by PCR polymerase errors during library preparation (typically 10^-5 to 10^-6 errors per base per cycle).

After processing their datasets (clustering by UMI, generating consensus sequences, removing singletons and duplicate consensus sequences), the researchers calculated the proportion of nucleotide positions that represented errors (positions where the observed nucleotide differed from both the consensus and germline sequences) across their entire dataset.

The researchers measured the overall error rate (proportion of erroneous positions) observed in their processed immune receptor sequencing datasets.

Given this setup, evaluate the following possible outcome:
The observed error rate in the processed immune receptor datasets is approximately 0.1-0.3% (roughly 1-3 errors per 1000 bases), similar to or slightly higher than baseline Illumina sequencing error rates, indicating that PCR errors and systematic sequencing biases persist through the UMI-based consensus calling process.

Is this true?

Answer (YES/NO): NO